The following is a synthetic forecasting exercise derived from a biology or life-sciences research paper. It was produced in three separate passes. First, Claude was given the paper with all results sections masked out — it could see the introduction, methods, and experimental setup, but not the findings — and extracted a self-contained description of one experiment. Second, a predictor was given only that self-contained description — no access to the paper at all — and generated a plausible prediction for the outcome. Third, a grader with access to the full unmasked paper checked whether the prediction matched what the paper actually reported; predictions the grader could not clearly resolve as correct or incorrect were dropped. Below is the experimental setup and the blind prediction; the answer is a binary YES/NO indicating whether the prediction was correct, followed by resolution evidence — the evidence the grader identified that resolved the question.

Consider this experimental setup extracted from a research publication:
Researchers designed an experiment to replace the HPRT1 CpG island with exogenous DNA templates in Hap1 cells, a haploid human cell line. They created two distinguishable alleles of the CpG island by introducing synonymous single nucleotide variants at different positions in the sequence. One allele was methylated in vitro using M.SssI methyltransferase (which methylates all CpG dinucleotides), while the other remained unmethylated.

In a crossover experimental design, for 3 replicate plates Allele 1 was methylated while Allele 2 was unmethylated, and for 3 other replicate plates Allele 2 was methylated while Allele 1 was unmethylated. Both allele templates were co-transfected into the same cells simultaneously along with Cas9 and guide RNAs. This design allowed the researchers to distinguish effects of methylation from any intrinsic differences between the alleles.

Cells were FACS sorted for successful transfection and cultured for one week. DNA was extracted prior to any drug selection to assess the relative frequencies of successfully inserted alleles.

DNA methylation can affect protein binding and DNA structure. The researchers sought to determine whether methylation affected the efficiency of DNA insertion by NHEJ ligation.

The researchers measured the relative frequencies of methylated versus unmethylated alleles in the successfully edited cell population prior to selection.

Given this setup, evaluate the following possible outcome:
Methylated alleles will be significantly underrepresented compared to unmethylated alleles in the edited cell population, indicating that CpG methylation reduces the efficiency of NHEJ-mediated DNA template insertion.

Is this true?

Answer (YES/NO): YES